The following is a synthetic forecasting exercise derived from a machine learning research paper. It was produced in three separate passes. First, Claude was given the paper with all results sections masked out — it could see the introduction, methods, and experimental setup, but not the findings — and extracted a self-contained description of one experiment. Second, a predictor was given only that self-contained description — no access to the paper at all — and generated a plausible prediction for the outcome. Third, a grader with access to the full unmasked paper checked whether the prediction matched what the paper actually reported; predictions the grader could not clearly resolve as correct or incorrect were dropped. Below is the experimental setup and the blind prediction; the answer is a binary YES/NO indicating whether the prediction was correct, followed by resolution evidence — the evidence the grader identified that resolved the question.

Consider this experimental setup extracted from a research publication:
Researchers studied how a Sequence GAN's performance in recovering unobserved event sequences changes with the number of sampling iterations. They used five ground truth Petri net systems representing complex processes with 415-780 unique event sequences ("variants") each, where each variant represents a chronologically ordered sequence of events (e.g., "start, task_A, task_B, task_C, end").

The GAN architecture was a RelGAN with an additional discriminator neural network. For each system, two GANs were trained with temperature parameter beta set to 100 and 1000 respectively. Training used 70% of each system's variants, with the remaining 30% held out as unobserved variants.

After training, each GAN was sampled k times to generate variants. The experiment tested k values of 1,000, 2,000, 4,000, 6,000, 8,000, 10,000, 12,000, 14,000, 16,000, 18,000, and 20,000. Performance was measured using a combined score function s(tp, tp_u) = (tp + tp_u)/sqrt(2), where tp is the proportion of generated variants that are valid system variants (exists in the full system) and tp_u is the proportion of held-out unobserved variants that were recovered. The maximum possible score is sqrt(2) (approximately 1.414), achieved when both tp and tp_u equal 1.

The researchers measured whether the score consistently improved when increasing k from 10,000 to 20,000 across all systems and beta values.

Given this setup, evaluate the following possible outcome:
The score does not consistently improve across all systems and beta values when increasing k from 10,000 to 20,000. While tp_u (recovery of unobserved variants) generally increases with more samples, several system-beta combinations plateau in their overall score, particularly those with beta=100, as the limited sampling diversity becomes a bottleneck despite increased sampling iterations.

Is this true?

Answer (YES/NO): NO